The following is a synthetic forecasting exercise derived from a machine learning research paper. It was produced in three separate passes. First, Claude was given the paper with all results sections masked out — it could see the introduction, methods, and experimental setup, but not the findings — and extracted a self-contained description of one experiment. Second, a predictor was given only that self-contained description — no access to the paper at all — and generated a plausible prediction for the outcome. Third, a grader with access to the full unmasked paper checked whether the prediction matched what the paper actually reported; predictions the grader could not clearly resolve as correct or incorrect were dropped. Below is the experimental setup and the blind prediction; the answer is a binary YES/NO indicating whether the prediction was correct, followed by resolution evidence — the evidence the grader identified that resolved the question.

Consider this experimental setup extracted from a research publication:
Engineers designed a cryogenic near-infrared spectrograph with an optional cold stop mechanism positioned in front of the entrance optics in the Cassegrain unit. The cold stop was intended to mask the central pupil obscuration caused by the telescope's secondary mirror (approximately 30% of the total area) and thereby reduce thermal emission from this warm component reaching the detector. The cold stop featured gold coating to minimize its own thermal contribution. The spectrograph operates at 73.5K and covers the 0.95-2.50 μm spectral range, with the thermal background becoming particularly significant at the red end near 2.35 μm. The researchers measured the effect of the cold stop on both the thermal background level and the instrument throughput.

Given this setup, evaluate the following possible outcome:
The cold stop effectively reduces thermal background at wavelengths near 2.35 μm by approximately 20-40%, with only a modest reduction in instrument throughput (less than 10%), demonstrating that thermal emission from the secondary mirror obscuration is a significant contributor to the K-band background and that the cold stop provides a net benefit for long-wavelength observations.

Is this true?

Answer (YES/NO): NO